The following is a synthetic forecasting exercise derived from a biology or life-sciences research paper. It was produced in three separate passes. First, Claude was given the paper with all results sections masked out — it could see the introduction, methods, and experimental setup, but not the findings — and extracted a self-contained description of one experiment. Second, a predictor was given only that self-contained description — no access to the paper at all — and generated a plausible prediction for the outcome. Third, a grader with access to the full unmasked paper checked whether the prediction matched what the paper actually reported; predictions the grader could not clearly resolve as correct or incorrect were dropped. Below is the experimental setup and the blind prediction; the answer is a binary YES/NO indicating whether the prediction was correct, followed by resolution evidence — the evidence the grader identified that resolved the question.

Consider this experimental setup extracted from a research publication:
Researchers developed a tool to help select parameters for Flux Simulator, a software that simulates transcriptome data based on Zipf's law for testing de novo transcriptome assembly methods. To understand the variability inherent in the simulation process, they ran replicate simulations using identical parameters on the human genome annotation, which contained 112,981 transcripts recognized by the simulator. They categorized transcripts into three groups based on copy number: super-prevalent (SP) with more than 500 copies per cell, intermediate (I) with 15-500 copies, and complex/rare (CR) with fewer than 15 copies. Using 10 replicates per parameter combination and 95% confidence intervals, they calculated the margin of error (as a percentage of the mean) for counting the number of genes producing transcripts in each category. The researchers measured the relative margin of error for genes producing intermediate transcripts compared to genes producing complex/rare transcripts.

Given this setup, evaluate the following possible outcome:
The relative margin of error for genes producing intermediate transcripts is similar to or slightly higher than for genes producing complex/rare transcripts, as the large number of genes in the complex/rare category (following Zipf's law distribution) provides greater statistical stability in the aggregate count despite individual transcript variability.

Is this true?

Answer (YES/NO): NO